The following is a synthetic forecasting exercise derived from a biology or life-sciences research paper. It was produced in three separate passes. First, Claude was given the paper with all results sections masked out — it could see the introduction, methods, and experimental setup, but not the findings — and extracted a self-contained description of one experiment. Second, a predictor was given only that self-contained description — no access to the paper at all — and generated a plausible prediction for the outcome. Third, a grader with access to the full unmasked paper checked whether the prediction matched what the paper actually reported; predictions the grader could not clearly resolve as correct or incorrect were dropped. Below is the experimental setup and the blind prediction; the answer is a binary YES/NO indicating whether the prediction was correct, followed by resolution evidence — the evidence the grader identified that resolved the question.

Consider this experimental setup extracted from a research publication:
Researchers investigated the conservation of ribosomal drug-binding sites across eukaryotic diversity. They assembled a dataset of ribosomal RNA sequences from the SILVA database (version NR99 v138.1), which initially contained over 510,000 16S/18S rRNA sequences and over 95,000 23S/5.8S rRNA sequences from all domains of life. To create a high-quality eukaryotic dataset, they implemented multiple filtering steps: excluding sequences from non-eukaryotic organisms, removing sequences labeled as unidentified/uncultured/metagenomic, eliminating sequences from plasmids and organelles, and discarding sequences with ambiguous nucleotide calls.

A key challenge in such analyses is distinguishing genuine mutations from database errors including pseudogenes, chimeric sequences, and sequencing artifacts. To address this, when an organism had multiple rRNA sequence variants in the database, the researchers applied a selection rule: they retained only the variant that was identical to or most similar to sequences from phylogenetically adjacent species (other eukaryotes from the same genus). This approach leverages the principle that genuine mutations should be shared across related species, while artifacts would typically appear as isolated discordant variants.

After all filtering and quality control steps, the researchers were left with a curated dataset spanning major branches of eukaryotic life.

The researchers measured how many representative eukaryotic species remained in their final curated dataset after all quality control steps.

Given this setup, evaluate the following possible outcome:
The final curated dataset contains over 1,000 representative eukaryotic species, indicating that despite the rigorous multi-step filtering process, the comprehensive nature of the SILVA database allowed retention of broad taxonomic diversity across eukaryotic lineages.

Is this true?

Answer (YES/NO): YES